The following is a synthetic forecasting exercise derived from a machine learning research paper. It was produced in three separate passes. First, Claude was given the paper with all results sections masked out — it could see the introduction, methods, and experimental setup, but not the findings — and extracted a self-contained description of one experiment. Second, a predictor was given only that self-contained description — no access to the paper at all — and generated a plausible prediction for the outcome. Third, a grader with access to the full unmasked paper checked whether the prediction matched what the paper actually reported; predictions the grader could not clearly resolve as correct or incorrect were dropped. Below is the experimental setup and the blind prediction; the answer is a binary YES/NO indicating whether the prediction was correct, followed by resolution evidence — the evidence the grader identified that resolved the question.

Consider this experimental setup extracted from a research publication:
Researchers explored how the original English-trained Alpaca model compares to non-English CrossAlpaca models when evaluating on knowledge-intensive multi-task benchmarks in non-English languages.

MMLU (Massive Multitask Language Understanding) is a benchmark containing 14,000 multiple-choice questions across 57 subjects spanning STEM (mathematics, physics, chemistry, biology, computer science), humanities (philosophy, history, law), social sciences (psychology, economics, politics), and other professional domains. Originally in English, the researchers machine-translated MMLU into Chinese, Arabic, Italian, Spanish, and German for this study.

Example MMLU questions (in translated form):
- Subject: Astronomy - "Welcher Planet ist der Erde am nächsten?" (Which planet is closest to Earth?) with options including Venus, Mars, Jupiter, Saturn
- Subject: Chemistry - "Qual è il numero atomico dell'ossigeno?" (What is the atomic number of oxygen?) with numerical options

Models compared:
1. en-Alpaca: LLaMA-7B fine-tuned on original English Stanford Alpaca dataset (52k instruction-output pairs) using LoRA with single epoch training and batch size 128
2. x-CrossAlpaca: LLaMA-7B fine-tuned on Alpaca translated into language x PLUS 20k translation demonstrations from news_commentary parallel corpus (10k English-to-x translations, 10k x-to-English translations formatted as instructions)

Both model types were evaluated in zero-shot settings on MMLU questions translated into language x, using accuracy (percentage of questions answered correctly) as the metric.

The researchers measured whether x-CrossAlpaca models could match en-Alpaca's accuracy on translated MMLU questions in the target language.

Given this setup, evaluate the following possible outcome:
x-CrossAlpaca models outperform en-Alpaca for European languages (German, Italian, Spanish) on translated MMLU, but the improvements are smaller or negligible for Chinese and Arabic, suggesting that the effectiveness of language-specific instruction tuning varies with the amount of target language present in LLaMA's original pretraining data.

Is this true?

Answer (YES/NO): NO